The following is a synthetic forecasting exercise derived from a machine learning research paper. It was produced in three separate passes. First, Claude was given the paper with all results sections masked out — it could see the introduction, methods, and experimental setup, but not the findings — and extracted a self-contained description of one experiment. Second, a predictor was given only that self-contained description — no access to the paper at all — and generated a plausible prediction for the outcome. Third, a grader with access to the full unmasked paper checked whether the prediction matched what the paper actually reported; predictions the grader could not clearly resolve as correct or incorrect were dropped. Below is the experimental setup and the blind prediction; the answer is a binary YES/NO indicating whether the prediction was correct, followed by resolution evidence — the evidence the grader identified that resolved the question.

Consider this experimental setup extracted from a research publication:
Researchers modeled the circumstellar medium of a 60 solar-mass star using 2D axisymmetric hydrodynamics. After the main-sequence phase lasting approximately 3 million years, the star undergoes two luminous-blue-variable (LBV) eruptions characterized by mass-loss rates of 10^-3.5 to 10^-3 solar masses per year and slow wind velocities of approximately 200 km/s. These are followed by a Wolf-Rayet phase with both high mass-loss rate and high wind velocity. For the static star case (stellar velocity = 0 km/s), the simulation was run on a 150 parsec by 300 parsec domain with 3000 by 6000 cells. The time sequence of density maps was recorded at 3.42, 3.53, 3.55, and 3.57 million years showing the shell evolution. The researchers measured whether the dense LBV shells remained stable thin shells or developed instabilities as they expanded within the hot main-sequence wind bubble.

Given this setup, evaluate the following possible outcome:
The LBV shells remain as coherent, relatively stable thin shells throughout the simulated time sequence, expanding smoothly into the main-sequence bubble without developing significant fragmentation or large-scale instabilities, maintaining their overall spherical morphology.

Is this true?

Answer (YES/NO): NO